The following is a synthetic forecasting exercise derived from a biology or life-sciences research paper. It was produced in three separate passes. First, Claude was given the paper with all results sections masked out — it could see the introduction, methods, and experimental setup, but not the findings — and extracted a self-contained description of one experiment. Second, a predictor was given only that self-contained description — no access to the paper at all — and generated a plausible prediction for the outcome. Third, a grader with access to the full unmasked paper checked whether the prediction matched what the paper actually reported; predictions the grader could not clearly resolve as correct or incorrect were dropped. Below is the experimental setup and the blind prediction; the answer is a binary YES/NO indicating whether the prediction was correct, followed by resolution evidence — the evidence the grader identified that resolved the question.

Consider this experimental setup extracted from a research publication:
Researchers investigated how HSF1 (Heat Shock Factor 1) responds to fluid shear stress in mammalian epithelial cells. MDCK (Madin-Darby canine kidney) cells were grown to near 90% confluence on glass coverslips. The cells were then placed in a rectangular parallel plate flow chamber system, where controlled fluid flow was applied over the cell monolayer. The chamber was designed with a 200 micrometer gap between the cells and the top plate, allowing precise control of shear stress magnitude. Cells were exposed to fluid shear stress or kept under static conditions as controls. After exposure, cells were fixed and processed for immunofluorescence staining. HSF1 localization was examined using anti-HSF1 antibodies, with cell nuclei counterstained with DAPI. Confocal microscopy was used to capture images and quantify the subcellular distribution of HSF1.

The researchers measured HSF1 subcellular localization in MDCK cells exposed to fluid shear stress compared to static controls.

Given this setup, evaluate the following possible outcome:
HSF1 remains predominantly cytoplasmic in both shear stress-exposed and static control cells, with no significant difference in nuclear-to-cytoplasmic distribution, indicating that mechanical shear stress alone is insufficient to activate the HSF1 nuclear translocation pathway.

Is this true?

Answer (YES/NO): NO